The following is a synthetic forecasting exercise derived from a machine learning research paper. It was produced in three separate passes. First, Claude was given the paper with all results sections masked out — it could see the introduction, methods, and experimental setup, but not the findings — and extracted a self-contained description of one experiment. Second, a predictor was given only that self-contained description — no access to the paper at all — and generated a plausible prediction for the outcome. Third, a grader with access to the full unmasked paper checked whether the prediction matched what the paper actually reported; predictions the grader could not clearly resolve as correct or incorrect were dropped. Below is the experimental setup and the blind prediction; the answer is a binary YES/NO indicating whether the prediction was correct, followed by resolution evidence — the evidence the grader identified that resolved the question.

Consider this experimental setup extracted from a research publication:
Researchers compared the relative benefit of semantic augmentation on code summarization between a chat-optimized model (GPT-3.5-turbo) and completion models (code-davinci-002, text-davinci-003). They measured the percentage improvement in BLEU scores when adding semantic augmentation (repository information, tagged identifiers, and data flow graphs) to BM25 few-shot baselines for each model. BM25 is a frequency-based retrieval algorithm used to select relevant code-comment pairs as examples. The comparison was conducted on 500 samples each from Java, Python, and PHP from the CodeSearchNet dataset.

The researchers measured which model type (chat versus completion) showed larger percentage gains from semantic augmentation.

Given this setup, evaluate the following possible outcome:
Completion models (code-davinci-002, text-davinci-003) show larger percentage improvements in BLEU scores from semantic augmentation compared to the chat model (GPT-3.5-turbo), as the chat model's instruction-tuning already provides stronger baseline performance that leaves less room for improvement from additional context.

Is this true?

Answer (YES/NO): NO